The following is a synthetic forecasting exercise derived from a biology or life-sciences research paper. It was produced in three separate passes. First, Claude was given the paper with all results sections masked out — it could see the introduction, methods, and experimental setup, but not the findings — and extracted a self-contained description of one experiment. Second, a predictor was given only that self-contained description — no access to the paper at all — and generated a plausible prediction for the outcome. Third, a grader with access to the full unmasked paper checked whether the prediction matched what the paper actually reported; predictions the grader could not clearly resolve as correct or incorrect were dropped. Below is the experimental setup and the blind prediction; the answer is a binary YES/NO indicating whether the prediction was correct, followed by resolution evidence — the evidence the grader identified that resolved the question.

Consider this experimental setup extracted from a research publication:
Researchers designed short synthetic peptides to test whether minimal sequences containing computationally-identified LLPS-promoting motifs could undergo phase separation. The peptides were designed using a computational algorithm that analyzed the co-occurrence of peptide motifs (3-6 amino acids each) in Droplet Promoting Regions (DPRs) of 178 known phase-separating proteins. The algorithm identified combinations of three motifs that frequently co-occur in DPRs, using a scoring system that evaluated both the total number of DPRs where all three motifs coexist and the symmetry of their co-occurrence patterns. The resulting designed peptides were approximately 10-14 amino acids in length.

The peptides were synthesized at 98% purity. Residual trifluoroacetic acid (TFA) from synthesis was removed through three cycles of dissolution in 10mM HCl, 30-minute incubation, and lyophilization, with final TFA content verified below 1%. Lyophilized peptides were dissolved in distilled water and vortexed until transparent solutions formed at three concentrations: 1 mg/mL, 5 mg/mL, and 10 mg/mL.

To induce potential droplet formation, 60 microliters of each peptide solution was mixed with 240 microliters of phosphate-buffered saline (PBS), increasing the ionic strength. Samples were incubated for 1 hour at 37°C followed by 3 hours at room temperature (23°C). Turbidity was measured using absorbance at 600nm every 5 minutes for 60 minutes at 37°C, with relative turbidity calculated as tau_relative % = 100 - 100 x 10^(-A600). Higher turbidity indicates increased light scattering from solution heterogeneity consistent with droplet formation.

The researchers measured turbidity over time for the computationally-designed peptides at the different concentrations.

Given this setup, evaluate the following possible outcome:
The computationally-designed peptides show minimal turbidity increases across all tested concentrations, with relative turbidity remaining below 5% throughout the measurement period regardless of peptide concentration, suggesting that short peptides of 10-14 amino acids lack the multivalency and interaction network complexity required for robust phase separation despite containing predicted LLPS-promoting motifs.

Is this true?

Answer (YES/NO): NO